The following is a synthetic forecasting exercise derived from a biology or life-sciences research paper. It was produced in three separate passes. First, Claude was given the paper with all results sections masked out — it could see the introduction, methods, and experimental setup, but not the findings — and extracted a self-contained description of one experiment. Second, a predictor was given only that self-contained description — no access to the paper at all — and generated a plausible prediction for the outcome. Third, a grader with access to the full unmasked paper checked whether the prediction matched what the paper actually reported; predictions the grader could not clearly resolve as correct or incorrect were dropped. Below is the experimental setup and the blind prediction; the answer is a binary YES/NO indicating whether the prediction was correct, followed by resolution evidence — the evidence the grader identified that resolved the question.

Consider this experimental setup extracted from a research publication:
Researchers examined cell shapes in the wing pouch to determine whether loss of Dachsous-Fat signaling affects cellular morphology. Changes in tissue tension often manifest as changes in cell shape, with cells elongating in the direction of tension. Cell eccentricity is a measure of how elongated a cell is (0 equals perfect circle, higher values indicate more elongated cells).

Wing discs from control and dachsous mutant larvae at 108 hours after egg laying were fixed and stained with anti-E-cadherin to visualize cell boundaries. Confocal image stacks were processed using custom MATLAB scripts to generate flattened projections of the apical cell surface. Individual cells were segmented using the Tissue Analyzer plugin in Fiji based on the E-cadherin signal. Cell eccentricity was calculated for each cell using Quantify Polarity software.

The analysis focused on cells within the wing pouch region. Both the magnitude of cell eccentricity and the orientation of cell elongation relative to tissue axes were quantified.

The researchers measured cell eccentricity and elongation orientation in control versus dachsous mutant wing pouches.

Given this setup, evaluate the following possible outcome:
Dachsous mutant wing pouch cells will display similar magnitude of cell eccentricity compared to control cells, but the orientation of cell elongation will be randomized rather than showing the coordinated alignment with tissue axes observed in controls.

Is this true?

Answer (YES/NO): NO